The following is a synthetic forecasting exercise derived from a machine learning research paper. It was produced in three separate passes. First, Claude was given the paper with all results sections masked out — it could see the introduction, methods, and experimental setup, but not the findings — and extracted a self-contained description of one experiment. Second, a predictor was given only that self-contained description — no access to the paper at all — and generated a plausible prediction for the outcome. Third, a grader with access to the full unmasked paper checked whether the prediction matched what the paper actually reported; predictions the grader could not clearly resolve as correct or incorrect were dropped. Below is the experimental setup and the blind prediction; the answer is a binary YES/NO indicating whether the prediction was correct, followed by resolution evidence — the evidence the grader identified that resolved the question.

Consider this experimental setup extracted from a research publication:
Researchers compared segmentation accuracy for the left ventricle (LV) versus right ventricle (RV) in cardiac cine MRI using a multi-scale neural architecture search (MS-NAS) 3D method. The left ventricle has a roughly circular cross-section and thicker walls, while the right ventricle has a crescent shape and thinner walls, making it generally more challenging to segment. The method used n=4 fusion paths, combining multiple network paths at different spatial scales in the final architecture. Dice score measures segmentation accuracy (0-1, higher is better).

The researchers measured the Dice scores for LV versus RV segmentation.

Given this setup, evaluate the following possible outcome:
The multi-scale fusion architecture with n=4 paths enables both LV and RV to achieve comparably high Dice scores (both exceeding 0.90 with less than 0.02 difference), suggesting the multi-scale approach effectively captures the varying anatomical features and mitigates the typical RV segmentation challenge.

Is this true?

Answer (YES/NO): NO